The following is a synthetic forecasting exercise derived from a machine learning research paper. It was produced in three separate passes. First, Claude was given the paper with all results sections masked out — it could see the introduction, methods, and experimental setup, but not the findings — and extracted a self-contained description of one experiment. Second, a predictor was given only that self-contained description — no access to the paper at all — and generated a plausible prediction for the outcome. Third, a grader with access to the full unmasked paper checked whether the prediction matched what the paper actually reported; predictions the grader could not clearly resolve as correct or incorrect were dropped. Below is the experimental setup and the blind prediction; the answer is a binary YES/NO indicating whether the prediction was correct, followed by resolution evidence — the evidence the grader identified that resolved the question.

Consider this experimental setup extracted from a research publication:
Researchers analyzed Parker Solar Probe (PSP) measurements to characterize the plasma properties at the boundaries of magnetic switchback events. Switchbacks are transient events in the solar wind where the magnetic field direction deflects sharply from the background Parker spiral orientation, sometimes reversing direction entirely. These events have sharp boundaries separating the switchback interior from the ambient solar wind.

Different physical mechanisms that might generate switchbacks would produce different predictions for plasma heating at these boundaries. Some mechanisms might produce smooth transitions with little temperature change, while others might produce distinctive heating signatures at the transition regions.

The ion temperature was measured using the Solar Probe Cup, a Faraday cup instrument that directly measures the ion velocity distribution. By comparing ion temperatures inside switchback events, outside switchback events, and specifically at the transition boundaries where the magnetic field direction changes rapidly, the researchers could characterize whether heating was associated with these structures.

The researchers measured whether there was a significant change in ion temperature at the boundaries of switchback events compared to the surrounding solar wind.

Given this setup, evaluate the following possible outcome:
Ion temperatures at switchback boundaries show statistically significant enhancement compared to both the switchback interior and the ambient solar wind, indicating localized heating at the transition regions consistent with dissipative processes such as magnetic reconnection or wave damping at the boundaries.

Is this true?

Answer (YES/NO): YES